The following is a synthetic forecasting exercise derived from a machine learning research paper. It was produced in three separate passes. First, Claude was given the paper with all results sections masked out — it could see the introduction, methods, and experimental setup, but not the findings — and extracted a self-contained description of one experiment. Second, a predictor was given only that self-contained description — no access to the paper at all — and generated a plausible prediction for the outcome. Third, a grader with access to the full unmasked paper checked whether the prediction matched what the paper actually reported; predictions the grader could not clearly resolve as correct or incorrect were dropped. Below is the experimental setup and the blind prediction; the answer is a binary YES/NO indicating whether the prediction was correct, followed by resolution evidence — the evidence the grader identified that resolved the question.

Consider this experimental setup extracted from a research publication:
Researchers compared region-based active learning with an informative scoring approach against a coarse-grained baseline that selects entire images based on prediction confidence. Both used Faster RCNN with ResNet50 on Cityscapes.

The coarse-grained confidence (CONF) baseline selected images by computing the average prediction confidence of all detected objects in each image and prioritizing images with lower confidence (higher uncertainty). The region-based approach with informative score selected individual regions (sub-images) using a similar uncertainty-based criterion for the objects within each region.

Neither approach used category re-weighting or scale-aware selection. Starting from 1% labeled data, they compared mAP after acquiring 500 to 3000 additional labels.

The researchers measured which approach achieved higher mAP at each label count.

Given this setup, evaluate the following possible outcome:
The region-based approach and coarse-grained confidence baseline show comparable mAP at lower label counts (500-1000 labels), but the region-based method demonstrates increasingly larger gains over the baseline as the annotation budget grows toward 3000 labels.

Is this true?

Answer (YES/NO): NO